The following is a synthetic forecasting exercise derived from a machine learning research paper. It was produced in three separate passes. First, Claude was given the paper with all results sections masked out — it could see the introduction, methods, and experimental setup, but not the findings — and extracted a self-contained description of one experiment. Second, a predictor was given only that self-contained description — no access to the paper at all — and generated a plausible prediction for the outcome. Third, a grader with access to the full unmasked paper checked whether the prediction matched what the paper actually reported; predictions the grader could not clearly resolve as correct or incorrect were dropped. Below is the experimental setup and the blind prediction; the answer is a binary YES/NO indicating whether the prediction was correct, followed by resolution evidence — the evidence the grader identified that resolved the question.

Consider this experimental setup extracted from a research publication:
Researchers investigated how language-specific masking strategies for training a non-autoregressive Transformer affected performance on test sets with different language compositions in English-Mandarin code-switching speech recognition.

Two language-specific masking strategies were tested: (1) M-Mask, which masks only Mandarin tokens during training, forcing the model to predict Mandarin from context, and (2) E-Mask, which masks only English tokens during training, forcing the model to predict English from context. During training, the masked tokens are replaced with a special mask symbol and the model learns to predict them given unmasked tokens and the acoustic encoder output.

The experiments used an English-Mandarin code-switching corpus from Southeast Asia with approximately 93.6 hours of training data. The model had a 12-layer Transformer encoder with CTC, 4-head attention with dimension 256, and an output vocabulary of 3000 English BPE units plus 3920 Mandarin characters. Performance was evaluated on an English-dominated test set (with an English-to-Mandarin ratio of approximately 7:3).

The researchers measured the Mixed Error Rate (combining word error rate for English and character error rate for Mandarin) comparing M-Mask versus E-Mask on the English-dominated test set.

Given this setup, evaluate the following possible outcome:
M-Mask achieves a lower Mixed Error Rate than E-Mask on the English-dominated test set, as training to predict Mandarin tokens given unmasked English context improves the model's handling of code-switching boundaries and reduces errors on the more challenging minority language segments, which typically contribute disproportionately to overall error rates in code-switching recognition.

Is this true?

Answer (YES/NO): NO